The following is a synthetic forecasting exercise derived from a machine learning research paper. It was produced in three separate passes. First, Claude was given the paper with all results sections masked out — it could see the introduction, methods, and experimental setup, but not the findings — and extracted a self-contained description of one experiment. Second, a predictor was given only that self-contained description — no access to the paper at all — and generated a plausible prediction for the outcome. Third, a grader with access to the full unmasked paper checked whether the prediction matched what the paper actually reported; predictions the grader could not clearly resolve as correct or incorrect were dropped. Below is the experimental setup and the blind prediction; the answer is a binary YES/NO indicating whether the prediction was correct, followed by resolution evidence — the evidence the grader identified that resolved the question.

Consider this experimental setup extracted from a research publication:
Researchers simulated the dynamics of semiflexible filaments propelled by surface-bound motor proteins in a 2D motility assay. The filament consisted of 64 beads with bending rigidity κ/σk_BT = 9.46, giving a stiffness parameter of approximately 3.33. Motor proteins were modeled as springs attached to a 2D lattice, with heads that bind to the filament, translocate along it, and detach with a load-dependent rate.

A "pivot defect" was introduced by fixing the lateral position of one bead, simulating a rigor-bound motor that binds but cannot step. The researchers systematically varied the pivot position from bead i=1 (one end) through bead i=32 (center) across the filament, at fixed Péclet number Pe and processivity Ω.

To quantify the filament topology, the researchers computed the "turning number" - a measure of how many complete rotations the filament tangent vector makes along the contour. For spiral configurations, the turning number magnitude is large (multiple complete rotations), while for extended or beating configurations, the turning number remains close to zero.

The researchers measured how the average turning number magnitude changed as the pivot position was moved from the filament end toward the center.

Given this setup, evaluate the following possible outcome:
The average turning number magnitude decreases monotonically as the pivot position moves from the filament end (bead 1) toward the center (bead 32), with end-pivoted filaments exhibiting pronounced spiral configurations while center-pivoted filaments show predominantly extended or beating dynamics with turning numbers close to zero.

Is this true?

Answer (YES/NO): NO